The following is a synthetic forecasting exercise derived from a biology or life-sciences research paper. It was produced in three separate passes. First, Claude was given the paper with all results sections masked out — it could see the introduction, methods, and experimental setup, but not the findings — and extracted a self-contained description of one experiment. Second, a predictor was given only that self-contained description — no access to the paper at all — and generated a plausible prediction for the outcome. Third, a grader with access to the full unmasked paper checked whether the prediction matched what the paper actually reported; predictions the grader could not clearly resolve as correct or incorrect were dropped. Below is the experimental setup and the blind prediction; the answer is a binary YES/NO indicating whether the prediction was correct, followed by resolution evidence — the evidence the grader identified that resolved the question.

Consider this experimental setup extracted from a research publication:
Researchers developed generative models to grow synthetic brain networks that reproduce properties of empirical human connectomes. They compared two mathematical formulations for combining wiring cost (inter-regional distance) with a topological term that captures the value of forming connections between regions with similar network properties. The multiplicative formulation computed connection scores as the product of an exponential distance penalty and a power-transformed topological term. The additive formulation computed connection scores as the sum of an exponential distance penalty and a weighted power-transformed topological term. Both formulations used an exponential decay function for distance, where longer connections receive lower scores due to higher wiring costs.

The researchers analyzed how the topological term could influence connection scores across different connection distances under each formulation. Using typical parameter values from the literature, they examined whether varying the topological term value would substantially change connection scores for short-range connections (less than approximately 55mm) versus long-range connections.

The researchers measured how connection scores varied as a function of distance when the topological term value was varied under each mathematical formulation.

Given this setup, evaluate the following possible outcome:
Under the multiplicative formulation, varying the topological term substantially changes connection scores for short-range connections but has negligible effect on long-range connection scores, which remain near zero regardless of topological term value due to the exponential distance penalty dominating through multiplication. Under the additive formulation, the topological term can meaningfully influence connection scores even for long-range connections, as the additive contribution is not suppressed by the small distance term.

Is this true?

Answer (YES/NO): YES